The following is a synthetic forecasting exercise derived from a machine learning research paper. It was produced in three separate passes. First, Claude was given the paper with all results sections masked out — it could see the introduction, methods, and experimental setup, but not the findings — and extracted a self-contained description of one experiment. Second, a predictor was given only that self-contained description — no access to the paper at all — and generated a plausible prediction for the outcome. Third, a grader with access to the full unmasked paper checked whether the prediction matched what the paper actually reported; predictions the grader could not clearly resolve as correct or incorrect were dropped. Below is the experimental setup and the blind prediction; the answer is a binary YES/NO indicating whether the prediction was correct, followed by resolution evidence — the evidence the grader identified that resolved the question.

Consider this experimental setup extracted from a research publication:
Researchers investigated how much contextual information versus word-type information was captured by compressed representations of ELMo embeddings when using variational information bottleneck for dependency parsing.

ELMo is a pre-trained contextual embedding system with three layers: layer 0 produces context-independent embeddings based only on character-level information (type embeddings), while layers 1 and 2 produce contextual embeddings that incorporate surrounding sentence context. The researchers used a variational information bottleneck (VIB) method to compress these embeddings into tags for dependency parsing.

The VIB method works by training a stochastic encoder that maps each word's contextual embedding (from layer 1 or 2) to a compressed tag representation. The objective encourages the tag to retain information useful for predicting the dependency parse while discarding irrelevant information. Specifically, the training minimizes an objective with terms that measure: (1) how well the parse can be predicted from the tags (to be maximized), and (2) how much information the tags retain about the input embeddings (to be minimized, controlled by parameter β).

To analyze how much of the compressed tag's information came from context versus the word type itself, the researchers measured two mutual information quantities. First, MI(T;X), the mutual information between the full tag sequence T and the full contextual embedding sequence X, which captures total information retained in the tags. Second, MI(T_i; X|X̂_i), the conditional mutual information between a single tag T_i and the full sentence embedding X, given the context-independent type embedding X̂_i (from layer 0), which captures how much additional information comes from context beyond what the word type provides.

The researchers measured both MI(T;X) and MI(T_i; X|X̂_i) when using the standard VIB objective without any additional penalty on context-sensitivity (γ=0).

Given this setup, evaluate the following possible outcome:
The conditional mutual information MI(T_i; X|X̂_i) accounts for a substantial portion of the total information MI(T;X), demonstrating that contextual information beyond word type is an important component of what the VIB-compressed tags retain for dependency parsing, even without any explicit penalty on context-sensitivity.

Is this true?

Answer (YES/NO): NO